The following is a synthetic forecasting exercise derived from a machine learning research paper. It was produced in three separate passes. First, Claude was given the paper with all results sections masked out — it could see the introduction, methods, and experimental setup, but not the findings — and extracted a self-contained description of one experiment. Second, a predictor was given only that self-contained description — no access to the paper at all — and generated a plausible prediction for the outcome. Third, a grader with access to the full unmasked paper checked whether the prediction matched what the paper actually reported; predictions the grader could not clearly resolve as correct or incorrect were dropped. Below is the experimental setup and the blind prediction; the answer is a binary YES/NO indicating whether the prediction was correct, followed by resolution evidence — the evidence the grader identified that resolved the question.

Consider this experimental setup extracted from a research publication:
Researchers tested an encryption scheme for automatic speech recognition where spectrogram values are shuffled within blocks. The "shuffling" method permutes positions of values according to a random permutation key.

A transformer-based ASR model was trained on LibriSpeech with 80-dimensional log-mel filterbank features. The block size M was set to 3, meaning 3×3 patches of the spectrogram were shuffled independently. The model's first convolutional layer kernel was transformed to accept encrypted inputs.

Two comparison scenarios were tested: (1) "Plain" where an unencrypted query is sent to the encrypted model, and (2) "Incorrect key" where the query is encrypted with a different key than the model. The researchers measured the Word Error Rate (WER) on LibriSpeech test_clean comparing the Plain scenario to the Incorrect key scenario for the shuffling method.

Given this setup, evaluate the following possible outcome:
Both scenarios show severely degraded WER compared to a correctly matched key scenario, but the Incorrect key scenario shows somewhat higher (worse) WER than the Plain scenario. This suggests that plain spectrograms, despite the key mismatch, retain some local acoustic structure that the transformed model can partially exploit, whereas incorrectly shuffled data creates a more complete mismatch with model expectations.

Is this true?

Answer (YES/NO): NO